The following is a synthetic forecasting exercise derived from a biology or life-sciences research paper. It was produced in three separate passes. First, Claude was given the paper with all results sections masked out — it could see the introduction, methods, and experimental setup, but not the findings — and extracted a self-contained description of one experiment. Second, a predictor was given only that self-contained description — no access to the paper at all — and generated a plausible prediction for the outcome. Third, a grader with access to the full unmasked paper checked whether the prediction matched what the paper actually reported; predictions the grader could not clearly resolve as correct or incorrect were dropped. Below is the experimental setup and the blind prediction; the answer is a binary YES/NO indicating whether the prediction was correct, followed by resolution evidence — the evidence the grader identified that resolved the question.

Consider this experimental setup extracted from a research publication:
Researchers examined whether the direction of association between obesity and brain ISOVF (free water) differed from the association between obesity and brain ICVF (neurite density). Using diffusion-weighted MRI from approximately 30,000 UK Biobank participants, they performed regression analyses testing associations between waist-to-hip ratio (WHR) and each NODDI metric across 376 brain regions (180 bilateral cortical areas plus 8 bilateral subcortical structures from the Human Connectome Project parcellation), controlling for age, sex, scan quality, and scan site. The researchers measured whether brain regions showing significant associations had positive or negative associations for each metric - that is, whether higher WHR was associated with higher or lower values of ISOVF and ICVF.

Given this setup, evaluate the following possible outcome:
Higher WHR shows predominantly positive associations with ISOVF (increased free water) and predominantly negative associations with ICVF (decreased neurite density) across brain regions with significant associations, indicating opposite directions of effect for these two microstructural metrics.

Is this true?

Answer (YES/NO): NO